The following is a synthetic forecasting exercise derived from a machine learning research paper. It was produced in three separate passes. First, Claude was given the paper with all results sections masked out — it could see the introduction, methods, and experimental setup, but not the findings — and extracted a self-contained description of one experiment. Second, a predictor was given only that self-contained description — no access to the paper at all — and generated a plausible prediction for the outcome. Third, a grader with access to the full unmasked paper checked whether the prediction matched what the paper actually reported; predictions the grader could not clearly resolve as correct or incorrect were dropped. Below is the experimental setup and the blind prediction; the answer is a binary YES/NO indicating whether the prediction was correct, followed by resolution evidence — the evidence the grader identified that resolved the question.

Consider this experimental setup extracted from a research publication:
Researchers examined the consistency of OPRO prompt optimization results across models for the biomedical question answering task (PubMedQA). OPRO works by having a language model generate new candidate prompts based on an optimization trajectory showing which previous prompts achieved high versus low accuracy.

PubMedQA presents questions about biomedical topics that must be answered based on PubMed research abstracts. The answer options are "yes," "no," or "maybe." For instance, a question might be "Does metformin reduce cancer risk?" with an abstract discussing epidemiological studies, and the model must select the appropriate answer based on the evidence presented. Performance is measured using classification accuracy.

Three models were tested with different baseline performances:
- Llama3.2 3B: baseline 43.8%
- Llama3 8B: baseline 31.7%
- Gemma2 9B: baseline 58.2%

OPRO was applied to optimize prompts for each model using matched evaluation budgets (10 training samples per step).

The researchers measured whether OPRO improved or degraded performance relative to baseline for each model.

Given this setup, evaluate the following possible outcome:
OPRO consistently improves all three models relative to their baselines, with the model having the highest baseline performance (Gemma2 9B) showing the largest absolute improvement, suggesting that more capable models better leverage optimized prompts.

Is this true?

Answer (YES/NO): NO